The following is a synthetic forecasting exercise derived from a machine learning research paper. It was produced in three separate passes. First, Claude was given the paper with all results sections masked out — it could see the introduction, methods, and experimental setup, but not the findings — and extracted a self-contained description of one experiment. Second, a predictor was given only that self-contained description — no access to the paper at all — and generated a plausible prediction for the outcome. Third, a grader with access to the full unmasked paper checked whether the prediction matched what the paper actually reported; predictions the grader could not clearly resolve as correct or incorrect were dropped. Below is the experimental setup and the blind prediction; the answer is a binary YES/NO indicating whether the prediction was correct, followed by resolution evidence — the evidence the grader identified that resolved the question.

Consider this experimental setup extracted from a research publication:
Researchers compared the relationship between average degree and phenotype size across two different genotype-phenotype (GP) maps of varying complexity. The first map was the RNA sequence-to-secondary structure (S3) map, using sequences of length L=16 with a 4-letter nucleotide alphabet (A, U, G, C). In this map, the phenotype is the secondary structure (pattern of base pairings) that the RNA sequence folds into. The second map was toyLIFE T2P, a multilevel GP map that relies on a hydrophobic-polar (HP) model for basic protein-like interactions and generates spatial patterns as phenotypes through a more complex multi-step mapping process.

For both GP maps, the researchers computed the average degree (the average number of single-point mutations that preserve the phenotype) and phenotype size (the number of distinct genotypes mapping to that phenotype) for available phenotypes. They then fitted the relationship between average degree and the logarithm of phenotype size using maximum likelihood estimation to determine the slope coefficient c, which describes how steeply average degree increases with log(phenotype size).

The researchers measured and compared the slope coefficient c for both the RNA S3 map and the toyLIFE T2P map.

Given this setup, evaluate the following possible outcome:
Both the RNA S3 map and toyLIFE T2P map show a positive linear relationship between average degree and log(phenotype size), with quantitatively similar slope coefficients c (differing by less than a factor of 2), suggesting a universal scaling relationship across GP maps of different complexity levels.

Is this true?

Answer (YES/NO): NO